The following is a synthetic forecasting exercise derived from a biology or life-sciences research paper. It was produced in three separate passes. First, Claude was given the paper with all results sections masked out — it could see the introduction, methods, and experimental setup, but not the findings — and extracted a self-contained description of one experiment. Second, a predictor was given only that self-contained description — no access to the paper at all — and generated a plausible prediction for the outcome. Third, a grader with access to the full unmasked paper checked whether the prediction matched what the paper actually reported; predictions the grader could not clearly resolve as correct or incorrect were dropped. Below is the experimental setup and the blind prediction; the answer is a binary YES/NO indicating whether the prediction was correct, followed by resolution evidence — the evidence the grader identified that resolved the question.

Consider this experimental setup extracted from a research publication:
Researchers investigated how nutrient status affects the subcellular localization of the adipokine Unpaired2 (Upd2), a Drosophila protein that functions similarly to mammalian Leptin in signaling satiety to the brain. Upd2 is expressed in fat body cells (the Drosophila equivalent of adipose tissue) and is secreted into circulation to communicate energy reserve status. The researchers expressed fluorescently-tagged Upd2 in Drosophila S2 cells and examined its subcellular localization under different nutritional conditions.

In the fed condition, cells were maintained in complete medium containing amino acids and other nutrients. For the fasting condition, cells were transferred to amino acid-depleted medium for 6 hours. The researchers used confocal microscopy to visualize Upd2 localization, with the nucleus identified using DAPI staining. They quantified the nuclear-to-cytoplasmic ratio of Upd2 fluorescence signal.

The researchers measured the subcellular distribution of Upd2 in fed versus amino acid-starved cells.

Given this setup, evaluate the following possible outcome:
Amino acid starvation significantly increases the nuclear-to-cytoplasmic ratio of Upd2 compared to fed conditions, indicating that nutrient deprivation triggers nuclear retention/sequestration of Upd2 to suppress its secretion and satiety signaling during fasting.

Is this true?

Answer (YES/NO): YES